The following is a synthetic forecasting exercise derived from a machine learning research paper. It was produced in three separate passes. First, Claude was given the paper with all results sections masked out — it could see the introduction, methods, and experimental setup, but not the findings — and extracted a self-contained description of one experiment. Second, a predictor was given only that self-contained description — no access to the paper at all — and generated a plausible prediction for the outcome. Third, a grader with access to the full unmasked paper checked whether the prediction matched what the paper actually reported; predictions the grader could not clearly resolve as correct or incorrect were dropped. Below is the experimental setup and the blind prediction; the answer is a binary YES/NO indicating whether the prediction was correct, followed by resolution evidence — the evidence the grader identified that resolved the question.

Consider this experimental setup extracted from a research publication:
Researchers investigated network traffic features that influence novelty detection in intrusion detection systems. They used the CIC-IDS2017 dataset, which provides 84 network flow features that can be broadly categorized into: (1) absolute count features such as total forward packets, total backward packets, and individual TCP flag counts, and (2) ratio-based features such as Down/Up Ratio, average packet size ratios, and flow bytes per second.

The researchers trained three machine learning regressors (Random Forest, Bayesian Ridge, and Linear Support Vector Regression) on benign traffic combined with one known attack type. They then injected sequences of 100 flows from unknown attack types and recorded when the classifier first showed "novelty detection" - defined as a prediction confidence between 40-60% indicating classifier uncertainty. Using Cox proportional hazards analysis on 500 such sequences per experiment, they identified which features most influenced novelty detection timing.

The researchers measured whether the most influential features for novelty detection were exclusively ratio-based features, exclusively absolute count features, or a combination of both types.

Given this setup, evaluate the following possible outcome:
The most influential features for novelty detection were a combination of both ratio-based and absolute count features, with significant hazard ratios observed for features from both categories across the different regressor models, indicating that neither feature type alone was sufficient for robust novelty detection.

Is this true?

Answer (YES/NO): YES